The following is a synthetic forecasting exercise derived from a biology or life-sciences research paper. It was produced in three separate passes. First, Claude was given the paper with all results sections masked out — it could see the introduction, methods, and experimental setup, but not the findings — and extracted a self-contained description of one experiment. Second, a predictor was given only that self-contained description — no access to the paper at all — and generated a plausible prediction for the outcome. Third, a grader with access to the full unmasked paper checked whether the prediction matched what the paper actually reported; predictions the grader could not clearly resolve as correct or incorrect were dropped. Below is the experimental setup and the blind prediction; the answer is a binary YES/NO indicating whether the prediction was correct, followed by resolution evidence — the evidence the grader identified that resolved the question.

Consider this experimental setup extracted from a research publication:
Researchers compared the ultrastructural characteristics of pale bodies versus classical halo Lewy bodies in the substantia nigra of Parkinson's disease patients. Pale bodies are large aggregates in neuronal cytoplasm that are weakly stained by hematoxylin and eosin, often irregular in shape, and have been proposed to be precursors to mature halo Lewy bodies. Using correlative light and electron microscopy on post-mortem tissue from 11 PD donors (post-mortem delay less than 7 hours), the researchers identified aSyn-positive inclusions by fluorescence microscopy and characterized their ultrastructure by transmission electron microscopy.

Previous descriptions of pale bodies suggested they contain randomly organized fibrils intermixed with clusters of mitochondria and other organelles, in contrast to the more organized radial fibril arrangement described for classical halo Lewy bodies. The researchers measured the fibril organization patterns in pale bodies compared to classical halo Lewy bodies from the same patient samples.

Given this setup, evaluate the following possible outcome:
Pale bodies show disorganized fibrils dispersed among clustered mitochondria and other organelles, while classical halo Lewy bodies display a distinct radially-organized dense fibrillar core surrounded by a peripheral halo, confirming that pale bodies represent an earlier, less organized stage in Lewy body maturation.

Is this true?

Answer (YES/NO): NO